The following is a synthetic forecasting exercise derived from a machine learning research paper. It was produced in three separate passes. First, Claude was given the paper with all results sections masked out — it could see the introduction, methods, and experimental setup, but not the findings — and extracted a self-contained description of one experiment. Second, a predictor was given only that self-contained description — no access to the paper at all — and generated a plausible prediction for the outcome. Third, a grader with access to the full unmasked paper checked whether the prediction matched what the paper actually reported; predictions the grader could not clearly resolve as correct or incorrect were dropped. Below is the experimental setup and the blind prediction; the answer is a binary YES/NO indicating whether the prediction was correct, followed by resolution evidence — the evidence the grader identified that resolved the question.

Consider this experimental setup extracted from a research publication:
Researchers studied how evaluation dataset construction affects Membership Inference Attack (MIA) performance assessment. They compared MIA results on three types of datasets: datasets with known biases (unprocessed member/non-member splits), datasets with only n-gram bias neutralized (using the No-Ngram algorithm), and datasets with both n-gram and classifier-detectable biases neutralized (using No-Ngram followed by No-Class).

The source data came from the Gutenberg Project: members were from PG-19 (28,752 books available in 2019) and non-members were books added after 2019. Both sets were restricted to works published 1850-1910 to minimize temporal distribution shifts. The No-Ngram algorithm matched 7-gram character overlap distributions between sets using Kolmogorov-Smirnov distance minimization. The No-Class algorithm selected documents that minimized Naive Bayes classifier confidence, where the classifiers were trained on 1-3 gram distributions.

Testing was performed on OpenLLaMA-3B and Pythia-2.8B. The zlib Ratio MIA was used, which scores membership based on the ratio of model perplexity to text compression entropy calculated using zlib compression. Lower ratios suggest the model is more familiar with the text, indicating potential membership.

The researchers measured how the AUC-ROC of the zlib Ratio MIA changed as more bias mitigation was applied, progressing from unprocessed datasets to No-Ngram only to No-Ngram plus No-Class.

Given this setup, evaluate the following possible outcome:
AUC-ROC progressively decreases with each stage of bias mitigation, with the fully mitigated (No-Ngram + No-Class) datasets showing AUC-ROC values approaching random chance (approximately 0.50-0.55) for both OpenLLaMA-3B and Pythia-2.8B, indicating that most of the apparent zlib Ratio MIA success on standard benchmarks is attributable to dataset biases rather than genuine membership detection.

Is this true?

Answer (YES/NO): NO